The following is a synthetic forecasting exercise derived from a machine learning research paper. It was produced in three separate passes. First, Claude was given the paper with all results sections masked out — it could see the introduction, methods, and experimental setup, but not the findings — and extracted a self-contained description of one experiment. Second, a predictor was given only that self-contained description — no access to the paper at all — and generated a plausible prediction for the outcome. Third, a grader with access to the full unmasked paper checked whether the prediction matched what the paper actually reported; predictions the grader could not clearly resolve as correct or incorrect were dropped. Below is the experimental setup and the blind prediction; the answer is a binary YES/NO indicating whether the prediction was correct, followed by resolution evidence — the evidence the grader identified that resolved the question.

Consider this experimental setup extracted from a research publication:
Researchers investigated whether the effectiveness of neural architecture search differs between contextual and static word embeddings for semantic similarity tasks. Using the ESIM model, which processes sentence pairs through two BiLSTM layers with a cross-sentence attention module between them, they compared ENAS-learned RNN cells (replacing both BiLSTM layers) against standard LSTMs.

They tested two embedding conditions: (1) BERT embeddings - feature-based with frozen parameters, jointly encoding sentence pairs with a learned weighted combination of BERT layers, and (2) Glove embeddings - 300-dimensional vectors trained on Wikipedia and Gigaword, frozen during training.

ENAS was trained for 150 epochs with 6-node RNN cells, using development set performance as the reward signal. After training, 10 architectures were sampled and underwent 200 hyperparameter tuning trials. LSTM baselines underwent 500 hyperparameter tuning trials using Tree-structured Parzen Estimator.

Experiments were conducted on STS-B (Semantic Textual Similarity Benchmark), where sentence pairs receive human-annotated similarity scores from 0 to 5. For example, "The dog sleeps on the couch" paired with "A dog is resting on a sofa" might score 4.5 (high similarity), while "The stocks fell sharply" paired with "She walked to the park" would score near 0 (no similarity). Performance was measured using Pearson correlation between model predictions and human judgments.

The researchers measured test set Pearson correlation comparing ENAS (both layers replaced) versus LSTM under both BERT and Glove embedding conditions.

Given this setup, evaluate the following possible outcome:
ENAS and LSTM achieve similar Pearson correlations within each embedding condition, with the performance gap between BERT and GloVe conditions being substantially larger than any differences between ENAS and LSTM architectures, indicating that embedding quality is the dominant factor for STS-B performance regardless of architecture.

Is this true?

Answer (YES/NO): YES